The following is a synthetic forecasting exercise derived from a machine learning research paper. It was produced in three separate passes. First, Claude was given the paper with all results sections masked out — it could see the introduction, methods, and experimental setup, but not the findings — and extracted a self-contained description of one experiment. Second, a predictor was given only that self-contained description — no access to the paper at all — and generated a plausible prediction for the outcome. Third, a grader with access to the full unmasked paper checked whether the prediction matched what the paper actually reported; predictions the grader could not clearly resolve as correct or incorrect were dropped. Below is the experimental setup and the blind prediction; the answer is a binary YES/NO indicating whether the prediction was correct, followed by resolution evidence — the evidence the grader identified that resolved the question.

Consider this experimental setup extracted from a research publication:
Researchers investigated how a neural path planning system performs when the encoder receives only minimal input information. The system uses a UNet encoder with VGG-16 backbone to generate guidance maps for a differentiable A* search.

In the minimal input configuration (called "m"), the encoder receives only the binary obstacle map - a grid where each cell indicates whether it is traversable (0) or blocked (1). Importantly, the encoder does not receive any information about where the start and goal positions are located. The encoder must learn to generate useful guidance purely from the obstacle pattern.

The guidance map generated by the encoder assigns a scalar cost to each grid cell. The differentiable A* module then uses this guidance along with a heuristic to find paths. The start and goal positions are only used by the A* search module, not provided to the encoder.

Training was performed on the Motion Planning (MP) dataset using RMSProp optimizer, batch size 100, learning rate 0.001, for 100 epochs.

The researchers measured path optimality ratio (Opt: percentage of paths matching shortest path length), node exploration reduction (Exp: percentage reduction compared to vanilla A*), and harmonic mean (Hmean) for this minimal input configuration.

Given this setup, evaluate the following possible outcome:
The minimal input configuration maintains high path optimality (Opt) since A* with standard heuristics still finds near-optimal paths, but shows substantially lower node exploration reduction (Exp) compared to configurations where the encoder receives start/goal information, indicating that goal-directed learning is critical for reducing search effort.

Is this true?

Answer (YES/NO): NO